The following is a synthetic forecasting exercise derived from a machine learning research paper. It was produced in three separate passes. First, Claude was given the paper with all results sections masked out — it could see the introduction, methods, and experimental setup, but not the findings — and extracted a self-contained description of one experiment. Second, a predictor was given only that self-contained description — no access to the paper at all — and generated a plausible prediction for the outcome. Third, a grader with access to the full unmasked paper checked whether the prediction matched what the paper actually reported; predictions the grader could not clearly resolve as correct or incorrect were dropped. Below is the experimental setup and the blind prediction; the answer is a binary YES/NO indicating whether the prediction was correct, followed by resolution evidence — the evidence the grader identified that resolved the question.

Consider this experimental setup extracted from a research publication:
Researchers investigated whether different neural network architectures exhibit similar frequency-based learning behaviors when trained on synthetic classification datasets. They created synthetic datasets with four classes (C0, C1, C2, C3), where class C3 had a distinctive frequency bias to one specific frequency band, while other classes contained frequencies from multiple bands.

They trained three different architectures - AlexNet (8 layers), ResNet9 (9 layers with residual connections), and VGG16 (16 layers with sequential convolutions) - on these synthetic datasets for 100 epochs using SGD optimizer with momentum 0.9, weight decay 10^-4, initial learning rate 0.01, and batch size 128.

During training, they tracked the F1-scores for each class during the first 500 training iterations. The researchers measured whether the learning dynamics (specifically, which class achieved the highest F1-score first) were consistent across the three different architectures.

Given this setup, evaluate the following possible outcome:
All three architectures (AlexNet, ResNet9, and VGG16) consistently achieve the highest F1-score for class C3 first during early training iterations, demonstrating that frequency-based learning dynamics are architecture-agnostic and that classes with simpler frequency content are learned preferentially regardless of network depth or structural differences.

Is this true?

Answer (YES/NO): YES